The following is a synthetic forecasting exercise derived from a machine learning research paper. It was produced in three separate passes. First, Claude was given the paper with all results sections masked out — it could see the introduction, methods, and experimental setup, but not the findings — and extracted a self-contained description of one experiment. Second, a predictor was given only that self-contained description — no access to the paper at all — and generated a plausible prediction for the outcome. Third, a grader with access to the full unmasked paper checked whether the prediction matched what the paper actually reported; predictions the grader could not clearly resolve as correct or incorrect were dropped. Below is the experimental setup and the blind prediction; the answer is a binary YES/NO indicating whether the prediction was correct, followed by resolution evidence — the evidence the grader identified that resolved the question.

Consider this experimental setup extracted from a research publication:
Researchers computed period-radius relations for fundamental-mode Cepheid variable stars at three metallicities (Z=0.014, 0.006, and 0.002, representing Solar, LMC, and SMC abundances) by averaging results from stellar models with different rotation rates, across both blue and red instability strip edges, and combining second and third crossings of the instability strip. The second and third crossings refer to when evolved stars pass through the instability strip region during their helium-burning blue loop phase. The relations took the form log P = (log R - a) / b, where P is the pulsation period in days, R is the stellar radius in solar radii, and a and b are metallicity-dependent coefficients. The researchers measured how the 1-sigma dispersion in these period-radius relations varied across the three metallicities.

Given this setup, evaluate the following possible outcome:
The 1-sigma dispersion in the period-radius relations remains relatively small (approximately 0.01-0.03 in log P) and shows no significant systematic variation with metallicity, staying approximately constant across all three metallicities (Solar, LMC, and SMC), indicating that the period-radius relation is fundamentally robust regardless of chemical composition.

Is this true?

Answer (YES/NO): NO